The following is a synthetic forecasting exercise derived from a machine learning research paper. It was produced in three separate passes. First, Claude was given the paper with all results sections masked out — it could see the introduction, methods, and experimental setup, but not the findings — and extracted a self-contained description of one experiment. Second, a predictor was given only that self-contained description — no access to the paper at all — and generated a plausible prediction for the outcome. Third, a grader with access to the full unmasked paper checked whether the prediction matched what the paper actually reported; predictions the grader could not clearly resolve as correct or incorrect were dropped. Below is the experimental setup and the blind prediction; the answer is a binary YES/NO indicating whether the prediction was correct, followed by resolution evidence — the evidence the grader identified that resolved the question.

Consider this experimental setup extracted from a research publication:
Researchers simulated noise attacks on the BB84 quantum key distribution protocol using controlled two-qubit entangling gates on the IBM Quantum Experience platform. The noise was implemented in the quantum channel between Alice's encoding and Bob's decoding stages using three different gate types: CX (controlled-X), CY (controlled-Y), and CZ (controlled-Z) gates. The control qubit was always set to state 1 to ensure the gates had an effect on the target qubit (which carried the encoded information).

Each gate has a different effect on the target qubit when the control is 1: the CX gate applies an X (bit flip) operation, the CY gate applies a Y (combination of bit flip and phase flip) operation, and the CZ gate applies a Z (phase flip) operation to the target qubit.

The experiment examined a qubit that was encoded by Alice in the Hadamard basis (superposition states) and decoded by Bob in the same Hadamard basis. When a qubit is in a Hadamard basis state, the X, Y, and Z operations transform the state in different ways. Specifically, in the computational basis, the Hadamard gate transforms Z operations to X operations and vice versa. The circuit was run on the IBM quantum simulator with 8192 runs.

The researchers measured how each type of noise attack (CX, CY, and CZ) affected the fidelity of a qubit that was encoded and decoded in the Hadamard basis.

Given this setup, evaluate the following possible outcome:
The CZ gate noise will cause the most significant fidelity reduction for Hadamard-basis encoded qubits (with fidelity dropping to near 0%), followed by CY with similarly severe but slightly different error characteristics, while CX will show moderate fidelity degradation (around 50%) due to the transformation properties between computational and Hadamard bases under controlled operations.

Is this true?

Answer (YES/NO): NO